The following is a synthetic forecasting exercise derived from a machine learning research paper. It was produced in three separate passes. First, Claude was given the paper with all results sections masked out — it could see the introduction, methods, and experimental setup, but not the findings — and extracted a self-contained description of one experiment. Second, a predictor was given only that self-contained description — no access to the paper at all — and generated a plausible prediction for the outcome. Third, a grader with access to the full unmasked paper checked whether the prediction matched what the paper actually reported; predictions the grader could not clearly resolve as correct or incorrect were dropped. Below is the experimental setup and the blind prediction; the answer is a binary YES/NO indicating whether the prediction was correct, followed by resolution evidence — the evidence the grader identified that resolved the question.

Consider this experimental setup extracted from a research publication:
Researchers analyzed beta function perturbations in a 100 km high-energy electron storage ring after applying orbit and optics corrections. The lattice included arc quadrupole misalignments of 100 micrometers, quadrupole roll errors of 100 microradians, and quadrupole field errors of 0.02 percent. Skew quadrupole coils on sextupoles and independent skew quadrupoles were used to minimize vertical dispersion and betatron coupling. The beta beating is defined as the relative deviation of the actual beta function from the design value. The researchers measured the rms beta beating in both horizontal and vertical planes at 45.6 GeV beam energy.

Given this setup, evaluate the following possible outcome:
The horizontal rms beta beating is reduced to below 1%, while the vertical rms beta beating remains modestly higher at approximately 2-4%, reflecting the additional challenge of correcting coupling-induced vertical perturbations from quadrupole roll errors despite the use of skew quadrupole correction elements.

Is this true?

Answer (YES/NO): YES